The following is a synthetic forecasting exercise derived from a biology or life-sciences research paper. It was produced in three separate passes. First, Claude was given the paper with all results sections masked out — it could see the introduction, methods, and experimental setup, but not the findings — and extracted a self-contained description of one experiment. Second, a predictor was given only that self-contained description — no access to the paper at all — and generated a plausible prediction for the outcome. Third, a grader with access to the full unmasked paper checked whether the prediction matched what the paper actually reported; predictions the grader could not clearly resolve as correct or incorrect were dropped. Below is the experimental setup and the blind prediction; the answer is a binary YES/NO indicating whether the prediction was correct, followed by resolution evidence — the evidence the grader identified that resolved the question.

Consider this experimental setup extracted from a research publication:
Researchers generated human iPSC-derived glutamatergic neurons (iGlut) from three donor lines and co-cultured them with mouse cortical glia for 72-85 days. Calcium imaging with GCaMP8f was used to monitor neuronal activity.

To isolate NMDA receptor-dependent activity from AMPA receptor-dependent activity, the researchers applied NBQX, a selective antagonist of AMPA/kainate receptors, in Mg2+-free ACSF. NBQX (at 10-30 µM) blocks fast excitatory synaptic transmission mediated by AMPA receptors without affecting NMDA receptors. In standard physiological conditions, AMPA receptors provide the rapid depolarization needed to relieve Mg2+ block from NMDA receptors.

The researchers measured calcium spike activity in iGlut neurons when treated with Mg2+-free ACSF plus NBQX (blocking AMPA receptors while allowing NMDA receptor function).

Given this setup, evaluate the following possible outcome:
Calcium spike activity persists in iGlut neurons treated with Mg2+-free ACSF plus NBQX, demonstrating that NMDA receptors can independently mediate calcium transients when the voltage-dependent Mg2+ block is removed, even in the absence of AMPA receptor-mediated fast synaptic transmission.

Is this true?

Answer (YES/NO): YES